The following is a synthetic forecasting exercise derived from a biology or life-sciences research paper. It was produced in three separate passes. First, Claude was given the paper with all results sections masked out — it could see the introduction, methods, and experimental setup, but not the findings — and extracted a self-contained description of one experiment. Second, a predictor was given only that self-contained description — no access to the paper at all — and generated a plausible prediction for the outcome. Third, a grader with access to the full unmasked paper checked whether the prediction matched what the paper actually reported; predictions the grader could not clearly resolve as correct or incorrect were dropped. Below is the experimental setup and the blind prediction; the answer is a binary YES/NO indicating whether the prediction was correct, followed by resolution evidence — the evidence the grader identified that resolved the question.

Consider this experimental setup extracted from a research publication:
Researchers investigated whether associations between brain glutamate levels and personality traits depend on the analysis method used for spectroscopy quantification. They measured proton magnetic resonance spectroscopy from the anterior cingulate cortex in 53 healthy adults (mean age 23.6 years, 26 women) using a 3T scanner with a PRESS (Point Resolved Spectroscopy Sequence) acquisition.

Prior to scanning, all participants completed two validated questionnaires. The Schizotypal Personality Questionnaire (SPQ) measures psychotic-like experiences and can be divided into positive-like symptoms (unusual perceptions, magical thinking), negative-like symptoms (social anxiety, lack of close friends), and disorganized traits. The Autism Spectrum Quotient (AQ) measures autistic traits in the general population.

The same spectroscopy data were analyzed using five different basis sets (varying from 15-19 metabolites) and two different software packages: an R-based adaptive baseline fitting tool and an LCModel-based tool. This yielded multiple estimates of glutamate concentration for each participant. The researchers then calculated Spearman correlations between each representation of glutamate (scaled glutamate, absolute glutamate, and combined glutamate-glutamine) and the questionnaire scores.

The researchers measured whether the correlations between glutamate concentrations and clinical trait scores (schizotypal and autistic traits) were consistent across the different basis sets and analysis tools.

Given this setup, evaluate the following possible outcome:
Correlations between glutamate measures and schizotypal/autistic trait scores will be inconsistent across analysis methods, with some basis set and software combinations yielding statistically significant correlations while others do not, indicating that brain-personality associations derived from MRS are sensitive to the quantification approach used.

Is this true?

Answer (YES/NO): YES